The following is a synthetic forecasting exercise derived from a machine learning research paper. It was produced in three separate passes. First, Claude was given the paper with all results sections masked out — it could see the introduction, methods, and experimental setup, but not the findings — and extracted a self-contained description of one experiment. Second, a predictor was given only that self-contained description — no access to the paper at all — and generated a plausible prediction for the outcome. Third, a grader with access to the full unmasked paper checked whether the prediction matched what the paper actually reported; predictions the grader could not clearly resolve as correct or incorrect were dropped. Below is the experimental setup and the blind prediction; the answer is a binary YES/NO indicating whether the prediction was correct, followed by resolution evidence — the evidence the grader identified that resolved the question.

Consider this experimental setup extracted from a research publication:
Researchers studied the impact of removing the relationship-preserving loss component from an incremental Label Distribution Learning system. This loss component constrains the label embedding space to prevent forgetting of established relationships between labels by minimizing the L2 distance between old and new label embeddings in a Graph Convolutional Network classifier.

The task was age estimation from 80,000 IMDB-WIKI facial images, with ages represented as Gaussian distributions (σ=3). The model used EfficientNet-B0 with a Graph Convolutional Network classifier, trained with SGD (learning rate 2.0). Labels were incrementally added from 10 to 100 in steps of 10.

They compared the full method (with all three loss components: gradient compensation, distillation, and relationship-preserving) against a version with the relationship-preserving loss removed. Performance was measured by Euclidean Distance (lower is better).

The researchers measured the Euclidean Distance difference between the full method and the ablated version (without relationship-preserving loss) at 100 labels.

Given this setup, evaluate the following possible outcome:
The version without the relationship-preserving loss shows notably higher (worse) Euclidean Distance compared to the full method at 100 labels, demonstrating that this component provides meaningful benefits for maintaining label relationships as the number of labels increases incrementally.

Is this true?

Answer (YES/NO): NO